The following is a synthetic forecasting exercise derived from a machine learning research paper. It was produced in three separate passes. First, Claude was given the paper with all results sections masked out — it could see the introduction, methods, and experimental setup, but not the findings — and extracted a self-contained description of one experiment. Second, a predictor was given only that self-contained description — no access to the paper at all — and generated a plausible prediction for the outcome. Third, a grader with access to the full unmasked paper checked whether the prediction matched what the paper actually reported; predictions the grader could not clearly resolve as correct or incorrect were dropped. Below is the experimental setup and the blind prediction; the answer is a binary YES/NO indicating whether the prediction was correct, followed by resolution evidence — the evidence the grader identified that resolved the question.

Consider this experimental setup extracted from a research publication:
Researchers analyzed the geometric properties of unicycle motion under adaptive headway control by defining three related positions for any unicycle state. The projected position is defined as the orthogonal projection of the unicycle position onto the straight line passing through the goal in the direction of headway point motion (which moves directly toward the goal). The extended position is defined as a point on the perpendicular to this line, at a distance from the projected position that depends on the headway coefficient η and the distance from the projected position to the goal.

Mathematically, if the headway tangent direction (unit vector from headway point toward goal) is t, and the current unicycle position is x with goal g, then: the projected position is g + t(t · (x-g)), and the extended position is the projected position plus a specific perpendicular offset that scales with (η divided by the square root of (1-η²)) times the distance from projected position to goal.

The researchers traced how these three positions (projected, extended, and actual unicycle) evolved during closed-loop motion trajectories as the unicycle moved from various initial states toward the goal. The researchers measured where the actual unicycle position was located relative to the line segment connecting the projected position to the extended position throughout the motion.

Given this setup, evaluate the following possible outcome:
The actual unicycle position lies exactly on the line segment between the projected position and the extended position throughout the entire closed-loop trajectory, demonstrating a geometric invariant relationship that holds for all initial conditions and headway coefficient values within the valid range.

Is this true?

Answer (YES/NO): YES